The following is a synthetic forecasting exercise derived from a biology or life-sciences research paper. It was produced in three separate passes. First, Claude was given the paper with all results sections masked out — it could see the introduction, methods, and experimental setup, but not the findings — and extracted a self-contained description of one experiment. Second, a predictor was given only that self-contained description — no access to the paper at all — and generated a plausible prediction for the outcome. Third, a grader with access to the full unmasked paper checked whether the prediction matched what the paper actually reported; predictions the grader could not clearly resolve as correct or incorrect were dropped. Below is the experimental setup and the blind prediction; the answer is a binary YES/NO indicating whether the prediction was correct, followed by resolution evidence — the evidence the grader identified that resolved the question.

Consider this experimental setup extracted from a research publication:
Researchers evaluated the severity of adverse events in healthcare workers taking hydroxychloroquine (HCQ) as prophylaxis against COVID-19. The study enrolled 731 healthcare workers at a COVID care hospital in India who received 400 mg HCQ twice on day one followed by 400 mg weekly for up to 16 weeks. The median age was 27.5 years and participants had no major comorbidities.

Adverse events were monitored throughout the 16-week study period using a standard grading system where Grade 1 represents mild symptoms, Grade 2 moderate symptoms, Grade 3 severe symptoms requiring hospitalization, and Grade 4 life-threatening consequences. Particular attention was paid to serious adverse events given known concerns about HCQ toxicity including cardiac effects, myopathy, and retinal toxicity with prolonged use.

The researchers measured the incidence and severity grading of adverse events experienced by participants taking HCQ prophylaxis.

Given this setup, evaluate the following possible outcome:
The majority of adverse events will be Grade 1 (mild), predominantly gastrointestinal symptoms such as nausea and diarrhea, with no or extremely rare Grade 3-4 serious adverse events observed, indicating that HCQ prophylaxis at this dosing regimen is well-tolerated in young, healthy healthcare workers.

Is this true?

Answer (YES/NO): NO